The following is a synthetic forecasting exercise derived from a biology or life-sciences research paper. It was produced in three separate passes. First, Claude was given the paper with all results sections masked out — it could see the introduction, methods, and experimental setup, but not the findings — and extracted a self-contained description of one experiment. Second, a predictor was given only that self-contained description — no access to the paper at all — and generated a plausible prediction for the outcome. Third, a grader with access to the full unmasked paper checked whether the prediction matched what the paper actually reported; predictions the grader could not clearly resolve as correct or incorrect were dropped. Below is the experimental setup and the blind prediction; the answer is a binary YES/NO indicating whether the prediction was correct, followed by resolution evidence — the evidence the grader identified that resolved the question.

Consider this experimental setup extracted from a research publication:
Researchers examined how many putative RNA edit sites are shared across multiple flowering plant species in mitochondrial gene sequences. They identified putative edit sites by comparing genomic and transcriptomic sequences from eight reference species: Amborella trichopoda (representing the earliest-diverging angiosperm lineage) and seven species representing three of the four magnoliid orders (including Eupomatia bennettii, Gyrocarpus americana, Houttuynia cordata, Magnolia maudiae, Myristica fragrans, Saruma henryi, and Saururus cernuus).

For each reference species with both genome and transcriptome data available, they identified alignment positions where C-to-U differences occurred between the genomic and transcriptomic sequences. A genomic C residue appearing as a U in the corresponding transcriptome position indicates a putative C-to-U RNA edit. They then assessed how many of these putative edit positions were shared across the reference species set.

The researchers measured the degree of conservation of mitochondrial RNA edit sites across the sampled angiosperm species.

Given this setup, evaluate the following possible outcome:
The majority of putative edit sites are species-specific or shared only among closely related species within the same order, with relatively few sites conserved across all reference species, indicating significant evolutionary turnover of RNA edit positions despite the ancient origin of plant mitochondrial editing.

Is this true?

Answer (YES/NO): NO